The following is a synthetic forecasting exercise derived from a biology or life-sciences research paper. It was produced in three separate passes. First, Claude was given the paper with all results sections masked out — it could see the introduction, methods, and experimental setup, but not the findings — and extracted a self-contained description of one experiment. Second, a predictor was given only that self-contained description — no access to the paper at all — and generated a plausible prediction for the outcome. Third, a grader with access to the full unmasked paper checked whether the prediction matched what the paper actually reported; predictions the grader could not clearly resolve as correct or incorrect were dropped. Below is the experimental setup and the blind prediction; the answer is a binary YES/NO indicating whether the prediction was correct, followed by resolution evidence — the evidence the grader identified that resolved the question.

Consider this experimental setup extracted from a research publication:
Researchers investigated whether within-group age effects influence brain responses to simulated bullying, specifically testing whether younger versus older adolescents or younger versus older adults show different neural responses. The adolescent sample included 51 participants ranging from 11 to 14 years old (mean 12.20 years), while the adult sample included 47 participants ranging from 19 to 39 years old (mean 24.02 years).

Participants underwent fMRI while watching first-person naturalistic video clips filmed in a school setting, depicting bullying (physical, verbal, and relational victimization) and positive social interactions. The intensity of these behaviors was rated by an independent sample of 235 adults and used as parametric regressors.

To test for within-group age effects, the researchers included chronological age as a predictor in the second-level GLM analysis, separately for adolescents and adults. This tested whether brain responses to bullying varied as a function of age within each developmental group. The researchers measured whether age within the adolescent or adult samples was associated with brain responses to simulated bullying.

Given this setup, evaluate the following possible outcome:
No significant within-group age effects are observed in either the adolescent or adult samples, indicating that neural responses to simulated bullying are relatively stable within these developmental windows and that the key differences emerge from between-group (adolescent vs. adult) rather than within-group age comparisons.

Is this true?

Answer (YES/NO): YES